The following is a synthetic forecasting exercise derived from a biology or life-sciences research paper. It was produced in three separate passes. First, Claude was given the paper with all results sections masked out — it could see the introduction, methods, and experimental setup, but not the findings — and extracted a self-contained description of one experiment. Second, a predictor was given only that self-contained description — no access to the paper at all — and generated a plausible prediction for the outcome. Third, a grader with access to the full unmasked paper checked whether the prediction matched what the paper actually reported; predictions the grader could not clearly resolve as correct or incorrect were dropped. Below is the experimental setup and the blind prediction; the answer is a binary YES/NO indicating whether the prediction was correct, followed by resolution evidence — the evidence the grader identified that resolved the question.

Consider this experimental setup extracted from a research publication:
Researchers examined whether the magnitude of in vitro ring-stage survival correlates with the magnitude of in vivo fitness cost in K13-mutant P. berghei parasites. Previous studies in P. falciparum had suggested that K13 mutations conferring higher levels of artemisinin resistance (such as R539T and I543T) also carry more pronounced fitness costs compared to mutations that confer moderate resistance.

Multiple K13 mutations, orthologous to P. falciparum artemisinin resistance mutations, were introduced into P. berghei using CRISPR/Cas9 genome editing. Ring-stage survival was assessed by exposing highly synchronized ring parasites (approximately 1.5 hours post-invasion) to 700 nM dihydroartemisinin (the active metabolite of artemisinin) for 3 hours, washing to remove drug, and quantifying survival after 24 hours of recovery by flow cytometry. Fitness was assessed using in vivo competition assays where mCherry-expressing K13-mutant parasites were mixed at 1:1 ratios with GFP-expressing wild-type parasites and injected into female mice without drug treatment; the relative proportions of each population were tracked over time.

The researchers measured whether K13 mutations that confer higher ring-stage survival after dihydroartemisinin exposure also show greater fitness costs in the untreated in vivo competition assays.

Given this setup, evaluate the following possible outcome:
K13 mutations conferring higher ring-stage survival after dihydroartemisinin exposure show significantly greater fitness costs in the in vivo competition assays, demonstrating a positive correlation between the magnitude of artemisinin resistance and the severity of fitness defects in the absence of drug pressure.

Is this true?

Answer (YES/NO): YES